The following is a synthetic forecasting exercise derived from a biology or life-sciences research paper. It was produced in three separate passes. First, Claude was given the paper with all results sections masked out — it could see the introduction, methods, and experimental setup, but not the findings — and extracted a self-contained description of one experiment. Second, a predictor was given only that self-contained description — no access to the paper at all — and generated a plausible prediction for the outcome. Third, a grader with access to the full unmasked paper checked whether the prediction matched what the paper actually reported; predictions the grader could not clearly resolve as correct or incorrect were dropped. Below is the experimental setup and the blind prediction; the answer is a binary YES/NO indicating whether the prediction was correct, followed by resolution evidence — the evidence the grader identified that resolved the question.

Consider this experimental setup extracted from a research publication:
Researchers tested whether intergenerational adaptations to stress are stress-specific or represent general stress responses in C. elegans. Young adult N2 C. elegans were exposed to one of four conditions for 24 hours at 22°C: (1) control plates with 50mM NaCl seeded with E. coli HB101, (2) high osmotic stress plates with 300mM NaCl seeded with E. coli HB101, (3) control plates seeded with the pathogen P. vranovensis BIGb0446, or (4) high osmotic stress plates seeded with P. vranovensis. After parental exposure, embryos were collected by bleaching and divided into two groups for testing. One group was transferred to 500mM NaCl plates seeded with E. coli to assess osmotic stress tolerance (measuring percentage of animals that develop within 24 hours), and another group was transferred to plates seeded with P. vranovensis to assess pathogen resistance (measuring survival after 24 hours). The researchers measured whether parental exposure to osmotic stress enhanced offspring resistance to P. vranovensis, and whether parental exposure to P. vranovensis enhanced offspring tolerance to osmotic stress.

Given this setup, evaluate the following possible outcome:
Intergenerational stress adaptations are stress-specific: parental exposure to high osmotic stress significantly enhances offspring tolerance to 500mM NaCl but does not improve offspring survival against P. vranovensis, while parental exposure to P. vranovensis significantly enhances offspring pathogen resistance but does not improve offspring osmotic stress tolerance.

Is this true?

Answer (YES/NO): YES